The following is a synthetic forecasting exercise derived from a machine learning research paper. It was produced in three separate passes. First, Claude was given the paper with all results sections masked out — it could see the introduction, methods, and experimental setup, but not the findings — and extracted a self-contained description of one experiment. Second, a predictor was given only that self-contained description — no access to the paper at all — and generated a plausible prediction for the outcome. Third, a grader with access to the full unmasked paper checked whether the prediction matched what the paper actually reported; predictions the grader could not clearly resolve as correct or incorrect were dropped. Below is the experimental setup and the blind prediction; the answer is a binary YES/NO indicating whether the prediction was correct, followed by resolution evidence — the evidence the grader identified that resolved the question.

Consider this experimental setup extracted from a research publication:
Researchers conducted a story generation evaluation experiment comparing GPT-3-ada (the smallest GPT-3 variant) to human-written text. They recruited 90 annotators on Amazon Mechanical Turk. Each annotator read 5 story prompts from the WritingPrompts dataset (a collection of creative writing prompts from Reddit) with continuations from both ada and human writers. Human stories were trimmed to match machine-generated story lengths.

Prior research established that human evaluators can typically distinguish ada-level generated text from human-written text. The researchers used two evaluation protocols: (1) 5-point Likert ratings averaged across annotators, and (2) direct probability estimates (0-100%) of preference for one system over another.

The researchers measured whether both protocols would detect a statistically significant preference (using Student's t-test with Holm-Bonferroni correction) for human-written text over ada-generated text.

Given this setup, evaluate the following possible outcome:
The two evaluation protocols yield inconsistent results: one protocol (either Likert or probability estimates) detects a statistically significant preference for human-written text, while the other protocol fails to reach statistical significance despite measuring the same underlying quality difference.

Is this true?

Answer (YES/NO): NO